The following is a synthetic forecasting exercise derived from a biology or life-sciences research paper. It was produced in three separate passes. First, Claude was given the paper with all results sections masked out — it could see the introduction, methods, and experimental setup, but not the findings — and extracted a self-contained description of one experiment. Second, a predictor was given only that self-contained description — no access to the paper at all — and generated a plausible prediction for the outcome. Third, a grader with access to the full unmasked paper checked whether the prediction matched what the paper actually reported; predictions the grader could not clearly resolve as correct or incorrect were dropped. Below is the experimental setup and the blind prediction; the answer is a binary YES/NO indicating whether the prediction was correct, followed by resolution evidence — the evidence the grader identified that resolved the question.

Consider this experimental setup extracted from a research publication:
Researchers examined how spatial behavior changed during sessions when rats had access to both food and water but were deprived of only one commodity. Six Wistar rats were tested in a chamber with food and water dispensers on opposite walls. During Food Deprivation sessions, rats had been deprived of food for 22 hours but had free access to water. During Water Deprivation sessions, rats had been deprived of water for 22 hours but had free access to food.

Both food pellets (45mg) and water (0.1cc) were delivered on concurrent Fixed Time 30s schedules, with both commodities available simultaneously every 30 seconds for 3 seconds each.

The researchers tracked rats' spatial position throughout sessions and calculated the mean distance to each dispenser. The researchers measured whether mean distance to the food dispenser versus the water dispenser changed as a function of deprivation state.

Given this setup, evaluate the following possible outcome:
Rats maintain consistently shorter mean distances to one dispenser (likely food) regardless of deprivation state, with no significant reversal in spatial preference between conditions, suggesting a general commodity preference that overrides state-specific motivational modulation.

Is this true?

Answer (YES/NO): NO